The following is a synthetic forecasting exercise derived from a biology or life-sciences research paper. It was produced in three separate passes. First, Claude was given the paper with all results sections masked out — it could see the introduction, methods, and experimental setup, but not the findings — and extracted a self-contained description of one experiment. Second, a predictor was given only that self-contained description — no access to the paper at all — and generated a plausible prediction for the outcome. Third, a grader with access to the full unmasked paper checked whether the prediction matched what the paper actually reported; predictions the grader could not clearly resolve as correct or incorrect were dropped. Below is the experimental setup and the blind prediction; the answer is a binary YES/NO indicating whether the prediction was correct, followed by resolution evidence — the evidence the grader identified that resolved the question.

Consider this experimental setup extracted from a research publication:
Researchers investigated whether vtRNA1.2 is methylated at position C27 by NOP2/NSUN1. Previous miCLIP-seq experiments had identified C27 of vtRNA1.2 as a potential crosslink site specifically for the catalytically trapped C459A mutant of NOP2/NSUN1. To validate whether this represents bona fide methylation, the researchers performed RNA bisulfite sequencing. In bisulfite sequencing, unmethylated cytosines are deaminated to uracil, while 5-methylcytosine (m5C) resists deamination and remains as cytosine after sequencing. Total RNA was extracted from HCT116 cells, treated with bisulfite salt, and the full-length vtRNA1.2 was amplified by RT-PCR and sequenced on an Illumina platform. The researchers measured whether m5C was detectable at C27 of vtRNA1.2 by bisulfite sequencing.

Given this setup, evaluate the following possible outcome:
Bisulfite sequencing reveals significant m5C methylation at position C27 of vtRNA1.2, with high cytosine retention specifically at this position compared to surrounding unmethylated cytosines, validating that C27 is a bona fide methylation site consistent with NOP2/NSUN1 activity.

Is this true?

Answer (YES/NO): NO